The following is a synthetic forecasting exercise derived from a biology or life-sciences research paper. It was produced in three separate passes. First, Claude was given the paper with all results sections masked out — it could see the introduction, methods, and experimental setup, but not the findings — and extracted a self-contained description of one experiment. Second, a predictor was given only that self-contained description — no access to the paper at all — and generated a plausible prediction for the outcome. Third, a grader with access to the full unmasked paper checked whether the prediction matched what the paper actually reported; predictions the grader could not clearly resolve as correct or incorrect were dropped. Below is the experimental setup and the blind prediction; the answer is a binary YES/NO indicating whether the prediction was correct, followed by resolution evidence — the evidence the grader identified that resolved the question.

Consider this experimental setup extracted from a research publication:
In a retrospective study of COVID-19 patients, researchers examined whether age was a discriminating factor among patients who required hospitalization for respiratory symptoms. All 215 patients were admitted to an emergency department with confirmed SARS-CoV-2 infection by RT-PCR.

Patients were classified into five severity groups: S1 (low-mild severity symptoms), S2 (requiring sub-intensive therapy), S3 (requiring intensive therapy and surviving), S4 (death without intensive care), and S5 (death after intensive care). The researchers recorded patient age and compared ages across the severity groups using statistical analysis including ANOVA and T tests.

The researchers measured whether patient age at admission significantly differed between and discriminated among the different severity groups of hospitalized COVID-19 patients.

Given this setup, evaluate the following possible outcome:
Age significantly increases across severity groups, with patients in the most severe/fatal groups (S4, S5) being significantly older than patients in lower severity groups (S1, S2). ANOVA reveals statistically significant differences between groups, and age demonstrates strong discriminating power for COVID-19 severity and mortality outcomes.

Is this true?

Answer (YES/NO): NO